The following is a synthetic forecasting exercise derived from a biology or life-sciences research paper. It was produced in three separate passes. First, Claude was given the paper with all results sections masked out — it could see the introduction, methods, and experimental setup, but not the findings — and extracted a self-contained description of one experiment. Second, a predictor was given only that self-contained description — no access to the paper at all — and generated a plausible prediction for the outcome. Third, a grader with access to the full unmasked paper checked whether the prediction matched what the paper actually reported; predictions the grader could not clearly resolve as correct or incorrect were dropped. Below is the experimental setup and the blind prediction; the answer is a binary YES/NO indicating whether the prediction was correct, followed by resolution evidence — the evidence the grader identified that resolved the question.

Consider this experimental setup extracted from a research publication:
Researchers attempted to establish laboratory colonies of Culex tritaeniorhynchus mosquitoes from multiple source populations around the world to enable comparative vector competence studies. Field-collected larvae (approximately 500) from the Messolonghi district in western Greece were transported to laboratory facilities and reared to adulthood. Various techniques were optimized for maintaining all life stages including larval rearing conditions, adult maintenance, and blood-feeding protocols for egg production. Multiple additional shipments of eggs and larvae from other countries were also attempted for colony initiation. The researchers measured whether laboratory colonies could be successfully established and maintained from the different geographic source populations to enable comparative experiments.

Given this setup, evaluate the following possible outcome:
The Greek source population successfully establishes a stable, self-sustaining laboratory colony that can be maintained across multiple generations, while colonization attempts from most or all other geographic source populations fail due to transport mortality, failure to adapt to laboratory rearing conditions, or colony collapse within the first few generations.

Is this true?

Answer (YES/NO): YES